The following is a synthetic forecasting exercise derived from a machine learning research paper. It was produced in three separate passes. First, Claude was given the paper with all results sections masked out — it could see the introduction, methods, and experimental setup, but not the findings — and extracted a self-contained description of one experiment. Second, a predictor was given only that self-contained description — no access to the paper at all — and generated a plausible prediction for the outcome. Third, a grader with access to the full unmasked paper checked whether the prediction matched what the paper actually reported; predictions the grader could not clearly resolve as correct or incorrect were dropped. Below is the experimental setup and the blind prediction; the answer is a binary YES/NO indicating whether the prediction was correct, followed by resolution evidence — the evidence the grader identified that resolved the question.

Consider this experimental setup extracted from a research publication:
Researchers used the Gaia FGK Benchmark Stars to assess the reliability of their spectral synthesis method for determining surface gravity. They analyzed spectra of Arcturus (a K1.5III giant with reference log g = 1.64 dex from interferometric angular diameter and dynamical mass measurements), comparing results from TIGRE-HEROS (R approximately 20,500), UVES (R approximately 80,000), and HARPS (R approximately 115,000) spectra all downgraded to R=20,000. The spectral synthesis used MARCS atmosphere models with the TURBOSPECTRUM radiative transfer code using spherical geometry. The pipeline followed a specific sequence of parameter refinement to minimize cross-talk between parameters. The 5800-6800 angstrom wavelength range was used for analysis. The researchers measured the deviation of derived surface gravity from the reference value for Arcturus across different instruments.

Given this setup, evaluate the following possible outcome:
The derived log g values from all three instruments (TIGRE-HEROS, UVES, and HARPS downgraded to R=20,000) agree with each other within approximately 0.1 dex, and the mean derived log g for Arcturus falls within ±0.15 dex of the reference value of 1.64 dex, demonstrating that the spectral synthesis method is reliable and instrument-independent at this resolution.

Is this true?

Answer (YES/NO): YES